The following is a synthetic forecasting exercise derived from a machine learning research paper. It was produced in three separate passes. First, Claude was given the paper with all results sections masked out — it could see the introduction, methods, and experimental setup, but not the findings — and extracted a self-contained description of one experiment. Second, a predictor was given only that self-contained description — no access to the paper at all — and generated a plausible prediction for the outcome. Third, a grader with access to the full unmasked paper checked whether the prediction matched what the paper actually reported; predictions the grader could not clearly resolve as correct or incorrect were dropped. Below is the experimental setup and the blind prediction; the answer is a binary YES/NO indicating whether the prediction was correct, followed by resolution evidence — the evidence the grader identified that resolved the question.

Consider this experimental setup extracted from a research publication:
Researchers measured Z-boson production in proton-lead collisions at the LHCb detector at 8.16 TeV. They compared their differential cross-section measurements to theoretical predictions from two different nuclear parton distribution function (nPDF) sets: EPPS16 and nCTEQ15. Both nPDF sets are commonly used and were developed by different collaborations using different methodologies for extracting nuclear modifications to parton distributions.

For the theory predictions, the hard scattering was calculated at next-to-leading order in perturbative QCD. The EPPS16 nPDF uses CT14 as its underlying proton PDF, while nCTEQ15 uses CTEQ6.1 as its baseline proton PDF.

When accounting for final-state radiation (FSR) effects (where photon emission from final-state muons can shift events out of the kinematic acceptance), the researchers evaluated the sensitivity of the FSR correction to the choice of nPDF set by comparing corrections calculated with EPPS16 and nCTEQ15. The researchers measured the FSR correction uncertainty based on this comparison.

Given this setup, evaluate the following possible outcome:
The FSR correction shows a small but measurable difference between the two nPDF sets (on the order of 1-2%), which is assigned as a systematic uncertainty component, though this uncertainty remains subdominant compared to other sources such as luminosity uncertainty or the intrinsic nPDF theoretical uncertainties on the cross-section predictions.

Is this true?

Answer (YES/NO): NO